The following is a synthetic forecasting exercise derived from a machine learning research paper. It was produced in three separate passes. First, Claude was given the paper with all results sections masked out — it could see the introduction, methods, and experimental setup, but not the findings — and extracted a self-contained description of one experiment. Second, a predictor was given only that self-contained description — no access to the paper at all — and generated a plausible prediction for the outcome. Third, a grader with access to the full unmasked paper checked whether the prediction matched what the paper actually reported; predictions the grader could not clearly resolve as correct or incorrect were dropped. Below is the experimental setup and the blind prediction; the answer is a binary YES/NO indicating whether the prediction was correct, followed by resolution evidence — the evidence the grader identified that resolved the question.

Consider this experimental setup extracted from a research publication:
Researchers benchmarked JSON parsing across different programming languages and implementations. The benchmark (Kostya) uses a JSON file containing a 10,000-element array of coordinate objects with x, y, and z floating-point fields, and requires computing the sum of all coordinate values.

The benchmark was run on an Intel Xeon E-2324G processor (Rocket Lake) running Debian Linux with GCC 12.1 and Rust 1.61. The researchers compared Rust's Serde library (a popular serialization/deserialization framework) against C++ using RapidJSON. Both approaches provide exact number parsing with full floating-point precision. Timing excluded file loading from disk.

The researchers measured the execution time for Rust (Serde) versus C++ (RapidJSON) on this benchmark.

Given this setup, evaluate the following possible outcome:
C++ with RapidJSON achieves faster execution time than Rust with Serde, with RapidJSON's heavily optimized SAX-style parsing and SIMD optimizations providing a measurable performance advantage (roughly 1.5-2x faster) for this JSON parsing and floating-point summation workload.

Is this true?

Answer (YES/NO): NO